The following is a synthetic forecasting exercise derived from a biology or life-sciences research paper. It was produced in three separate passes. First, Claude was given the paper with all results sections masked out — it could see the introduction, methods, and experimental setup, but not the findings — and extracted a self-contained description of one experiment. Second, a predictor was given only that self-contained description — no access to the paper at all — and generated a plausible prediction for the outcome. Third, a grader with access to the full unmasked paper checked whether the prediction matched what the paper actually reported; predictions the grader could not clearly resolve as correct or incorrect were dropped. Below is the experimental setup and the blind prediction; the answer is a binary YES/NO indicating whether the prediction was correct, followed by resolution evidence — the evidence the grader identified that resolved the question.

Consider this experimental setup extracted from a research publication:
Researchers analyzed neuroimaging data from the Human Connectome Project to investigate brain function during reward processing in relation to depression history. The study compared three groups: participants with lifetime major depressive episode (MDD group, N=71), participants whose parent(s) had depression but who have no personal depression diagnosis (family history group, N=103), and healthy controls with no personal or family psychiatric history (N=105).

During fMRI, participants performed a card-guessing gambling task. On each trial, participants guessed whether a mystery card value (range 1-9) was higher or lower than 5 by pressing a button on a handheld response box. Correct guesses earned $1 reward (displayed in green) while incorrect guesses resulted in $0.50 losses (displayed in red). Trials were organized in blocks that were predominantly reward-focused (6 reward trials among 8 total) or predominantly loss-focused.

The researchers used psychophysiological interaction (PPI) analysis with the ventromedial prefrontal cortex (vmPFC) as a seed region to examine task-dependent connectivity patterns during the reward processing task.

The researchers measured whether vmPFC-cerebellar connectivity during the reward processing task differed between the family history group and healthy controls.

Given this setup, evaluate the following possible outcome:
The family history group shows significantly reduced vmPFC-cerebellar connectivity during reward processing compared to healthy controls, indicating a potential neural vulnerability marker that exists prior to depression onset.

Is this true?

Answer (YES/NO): NO